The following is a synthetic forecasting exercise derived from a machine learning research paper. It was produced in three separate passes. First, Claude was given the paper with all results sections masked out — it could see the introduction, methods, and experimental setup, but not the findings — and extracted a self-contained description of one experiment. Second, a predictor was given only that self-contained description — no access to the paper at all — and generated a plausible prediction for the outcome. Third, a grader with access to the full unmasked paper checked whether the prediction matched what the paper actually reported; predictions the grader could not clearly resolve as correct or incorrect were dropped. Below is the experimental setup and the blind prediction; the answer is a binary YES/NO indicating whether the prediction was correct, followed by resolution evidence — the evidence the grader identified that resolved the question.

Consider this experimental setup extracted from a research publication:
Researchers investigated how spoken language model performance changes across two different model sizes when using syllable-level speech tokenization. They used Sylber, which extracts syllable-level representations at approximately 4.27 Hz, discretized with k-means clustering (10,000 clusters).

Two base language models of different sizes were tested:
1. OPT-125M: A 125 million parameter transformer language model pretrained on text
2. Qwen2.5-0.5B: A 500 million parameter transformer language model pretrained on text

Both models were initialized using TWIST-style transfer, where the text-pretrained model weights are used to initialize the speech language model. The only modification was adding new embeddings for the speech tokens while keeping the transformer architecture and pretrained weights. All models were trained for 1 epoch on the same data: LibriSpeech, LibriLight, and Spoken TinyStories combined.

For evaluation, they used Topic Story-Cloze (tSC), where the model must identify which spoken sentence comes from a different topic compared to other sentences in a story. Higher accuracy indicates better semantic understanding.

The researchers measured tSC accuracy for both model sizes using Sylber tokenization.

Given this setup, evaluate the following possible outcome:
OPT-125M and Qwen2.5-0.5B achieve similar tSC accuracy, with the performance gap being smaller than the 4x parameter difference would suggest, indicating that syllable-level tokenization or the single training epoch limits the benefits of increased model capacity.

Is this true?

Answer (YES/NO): YES